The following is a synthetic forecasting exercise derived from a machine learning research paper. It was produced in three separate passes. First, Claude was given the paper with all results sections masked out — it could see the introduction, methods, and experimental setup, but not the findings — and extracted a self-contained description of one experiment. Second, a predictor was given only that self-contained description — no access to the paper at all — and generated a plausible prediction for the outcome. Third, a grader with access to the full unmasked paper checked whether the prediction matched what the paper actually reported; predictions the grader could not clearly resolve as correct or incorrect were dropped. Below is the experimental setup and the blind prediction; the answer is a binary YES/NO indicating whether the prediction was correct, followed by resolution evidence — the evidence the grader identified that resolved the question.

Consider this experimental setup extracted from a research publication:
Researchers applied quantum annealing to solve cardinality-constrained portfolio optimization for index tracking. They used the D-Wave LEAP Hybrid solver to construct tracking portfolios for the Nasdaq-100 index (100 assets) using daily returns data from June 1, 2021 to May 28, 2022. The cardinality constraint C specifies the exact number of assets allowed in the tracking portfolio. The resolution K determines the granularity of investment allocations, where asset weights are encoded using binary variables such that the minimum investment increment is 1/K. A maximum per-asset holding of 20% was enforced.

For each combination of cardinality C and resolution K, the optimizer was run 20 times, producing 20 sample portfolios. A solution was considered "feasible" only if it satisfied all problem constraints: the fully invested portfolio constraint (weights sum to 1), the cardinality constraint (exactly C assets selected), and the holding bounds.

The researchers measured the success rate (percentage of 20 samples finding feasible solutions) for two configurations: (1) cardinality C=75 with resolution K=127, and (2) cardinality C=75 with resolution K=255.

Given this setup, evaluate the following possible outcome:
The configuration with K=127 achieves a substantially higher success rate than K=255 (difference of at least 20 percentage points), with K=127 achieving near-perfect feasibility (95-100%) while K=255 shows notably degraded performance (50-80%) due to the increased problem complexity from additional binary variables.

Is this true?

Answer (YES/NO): NO